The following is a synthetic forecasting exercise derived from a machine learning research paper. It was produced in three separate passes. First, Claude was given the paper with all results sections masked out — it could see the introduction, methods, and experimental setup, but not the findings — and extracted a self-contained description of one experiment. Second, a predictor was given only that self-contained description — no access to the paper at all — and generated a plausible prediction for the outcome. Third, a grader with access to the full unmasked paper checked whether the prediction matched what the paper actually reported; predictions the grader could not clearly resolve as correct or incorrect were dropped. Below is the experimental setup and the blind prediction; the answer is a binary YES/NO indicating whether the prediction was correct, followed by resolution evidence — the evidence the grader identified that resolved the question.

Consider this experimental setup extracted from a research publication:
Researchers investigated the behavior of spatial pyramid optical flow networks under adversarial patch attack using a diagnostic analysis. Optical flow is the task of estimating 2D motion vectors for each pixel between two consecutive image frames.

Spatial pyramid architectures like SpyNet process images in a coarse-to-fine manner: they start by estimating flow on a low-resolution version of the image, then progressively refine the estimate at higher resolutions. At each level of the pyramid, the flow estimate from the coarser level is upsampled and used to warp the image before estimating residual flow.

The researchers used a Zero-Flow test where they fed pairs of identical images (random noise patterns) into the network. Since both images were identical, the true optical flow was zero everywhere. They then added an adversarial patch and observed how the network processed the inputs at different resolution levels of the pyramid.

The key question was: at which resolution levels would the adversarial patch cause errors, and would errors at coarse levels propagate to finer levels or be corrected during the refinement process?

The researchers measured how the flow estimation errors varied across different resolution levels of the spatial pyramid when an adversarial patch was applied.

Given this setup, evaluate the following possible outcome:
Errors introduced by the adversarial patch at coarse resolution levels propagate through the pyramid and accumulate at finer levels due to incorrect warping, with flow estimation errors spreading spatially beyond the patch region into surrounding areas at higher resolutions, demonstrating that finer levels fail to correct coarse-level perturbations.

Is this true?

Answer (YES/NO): NO